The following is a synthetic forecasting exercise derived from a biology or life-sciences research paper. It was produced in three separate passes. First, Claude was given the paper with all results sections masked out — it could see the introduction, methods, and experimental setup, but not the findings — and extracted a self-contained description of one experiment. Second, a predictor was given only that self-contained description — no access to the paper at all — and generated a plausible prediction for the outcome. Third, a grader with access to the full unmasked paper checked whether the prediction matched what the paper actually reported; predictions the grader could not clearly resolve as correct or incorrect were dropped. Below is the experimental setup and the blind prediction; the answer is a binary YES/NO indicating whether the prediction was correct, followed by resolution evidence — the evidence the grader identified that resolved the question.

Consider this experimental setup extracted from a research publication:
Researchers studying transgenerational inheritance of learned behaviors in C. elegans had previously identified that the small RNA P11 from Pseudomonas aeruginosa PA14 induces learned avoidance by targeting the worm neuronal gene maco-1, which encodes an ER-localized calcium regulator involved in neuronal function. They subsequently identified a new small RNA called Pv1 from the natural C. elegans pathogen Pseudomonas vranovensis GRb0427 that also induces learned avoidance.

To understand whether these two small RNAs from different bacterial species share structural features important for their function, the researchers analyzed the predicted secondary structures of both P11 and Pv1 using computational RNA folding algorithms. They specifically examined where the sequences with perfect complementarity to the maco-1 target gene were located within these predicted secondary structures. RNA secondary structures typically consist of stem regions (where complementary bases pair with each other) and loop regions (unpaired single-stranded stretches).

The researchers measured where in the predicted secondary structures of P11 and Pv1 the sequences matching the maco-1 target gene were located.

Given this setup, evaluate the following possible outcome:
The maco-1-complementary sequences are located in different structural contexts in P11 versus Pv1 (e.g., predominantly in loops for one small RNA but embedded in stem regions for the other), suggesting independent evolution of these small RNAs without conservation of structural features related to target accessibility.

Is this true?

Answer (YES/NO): NO